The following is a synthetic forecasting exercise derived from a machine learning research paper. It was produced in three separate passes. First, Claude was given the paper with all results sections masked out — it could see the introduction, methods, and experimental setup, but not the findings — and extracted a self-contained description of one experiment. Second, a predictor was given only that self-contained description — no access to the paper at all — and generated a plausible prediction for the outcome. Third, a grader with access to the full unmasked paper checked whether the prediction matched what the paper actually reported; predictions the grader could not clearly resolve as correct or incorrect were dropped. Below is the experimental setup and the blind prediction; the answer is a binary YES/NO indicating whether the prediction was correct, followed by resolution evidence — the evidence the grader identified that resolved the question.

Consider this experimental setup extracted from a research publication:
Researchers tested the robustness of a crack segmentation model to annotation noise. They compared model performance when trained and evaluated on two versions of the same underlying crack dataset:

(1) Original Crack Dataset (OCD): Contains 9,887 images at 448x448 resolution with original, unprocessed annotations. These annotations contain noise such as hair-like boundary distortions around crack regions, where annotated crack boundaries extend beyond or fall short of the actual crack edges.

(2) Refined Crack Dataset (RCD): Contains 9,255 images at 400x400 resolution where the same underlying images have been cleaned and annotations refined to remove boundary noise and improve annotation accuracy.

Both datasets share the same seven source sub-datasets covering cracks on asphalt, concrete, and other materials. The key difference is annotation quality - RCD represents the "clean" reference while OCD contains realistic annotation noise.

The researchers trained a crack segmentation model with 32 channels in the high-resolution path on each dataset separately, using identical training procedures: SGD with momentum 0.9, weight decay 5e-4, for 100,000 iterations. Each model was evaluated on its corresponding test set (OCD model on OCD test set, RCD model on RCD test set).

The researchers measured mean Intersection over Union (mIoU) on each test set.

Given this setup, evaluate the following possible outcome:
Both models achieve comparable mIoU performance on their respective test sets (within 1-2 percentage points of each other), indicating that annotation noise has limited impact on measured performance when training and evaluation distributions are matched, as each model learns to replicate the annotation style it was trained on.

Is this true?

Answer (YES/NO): YES